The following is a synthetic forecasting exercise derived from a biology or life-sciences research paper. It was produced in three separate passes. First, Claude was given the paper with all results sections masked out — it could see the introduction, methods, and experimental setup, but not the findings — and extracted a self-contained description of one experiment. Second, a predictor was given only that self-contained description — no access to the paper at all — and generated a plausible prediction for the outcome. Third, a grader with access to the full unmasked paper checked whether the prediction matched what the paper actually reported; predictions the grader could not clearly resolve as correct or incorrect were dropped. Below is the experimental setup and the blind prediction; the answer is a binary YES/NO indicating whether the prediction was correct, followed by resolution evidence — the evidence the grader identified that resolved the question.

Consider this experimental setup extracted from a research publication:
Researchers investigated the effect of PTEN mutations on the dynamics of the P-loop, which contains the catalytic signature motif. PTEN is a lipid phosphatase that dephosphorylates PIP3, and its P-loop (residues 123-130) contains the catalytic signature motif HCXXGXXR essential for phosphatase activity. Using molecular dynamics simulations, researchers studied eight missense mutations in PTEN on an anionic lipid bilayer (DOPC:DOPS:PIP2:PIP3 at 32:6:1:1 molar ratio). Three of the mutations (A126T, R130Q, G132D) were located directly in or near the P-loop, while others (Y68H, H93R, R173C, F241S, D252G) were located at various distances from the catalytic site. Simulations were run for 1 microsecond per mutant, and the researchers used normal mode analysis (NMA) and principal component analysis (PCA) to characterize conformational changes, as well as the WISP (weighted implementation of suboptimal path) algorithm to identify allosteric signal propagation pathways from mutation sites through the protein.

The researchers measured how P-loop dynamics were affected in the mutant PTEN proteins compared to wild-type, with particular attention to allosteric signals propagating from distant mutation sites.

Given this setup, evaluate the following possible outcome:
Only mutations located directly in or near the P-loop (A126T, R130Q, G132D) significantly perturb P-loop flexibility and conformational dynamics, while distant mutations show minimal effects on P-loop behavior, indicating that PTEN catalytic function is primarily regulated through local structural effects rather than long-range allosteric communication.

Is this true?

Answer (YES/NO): NO